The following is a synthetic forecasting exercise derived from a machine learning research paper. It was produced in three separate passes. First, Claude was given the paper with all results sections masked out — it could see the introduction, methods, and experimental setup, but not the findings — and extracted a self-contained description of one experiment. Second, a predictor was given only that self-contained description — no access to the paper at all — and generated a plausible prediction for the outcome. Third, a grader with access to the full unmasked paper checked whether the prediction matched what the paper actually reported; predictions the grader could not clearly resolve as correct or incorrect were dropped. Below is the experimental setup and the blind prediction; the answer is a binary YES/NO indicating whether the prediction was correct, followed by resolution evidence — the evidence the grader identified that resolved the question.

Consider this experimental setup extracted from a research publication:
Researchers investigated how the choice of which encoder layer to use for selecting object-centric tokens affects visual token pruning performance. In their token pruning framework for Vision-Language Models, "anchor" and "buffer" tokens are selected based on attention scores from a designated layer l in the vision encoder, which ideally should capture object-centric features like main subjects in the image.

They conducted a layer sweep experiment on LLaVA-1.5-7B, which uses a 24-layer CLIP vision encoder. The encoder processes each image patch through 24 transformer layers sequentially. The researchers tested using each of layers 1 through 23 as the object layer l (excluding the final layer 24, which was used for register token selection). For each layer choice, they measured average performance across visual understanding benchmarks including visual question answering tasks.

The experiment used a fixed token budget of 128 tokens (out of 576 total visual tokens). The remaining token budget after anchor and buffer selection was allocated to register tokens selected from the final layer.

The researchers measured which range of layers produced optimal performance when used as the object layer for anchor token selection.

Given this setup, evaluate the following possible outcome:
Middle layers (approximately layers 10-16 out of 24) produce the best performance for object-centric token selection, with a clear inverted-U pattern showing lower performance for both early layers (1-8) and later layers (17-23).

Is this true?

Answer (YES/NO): NO